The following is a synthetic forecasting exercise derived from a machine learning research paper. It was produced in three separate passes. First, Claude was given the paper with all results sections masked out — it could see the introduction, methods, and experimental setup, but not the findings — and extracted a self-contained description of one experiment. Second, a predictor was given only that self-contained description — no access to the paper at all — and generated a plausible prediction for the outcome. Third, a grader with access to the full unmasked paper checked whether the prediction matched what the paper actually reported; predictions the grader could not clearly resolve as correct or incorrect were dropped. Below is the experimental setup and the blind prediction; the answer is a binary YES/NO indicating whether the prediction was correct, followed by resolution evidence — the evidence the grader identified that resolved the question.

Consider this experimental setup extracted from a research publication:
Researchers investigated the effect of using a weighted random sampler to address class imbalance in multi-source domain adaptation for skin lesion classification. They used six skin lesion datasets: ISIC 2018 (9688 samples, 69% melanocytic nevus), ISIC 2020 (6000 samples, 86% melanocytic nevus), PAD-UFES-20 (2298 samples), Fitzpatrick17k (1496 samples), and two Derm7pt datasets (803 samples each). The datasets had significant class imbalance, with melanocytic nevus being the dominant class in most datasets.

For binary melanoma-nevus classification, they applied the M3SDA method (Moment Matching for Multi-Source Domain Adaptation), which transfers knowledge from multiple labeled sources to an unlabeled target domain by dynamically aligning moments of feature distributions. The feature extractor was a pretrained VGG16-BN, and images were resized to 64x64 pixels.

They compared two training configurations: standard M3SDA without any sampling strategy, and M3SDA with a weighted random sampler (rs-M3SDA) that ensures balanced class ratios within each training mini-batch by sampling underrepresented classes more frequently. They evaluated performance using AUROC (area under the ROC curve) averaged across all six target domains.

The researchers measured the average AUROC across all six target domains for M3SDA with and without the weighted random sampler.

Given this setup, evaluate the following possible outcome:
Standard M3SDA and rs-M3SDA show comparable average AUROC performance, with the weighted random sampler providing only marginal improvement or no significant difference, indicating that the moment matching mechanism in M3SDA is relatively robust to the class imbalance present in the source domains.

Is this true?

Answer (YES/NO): NO